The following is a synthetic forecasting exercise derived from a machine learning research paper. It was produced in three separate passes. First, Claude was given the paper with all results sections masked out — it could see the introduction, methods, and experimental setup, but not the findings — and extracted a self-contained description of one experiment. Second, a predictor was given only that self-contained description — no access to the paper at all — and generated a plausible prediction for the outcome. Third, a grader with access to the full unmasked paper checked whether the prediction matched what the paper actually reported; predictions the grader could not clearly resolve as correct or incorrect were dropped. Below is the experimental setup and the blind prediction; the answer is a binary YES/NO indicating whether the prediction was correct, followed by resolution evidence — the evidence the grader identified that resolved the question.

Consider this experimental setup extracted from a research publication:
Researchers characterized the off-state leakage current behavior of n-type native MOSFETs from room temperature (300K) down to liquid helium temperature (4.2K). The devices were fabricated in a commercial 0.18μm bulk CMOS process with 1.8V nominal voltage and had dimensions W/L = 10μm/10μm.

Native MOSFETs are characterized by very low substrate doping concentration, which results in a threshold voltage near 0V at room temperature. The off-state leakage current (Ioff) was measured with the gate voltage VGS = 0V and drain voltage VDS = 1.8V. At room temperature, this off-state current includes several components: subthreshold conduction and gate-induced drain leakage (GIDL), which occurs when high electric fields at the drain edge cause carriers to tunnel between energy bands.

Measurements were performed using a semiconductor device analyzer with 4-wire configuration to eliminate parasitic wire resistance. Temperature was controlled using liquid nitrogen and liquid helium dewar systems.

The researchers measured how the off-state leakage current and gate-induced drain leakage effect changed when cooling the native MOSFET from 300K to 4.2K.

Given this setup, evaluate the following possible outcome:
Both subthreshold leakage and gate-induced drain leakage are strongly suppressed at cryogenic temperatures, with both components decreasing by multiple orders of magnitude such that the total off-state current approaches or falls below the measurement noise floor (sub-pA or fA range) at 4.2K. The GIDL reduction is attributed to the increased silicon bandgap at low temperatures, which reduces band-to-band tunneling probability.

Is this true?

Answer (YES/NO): NO